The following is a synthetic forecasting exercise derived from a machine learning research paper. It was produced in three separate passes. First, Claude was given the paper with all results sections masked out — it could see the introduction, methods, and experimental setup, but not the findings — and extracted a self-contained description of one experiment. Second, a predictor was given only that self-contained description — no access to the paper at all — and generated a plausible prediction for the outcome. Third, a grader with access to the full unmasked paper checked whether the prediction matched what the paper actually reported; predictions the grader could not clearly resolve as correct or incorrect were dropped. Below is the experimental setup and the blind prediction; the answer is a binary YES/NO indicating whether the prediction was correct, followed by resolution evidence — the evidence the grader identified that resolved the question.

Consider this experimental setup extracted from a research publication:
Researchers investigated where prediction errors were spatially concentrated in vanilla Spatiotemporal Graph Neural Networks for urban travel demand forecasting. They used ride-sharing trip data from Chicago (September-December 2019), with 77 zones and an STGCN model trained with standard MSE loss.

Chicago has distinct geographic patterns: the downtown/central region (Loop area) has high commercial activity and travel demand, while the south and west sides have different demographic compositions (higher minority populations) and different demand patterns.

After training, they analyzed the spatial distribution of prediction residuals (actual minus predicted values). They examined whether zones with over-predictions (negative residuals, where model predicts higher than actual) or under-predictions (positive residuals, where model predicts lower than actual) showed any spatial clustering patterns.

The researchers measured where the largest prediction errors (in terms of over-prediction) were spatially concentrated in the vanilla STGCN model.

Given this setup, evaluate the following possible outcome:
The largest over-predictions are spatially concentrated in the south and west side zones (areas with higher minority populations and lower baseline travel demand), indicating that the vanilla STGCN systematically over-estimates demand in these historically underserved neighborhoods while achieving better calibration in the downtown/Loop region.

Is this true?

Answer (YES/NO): NO